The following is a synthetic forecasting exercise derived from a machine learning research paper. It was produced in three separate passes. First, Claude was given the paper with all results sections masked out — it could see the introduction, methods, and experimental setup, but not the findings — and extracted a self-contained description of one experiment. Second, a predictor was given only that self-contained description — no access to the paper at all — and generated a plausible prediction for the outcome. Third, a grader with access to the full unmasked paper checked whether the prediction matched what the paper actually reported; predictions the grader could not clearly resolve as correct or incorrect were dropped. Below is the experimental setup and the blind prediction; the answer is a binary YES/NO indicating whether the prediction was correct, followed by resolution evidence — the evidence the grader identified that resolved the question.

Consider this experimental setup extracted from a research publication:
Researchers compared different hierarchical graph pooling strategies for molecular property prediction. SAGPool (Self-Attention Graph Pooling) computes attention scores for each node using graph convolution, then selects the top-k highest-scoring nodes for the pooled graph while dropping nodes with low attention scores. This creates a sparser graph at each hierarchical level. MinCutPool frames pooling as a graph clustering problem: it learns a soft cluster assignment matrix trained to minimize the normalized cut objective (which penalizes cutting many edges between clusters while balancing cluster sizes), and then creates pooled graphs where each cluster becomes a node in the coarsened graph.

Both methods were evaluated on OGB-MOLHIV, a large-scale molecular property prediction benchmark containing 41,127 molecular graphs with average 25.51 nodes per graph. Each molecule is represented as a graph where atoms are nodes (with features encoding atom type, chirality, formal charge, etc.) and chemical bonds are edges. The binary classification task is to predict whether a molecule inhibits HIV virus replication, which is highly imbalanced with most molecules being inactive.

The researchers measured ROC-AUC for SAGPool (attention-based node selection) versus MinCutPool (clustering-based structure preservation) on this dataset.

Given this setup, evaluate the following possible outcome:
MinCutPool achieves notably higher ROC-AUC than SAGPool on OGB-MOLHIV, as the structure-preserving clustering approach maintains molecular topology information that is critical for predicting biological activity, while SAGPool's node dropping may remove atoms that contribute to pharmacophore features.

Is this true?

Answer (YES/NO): NO